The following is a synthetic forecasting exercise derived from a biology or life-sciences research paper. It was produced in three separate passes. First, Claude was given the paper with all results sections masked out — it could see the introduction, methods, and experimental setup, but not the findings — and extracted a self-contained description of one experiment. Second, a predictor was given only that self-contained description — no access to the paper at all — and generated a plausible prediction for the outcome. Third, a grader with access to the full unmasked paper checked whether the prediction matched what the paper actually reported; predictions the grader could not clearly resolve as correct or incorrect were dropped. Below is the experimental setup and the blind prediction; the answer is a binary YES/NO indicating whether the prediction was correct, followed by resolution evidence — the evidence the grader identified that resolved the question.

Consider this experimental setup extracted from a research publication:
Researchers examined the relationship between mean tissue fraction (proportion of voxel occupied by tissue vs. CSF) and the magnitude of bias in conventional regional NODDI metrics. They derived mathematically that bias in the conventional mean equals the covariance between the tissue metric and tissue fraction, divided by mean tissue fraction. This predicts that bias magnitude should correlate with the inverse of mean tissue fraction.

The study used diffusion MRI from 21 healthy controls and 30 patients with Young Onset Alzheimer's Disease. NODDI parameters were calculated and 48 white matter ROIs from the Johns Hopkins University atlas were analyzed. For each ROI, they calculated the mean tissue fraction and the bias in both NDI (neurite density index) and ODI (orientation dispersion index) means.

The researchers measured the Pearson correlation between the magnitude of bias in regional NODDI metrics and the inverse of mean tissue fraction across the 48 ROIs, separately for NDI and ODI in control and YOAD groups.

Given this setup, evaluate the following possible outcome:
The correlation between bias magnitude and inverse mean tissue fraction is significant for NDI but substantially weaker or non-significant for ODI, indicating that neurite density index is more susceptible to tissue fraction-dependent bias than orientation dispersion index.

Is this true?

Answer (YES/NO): NO